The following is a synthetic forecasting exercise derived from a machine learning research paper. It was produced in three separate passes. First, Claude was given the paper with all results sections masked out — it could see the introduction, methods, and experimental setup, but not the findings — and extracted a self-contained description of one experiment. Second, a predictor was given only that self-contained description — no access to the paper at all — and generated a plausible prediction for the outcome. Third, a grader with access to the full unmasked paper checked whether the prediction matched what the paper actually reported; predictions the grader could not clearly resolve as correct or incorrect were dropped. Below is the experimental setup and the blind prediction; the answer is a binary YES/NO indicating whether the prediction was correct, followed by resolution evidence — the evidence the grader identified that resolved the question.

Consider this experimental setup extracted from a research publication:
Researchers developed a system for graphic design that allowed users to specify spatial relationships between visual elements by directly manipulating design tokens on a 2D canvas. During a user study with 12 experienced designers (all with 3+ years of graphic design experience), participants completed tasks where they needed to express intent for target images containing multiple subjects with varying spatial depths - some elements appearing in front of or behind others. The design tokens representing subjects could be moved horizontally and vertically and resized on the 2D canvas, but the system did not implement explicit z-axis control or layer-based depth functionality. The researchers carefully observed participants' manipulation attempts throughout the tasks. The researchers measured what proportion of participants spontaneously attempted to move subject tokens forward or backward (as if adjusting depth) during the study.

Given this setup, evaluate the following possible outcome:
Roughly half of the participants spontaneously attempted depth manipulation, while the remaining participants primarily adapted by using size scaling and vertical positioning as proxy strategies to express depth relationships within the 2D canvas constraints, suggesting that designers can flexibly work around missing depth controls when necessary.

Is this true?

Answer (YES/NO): NO